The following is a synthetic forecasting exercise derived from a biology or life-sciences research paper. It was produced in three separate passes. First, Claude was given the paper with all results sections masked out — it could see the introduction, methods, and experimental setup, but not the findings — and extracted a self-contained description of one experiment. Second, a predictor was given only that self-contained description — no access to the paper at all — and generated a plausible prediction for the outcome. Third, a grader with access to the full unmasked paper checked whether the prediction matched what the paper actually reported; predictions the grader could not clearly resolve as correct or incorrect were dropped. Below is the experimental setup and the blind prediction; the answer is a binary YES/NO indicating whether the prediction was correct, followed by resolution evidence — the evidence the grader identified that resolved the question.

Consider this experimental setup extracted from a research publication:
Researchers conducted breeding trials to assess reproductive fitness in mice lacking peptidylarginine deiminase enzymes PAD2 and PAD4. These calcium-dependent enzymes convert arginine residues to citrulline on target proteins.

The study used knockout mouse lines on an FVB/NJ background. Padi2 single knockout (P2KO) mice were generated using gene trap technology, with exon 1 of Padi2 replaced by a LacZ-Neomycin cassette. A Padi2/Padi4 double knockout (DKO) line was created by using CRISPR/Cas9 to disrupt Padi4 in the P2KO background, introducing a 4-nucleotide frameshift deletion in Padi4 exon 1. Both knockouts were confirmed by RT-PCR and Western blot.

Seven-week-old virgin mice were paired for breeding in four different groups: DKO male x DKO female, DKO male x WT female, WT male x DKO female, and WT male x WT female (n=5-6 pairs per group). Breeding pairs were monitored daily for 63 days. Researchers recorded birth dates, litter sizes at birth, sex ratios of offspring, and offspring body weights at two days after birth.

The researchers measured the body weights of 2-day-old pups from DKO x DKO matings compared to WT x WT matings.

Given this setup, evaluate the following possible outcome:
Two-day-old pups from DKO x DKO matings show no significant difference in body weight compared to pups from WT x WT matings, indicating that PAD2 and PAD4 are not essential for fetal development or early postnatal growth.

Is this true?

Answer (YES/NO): NO